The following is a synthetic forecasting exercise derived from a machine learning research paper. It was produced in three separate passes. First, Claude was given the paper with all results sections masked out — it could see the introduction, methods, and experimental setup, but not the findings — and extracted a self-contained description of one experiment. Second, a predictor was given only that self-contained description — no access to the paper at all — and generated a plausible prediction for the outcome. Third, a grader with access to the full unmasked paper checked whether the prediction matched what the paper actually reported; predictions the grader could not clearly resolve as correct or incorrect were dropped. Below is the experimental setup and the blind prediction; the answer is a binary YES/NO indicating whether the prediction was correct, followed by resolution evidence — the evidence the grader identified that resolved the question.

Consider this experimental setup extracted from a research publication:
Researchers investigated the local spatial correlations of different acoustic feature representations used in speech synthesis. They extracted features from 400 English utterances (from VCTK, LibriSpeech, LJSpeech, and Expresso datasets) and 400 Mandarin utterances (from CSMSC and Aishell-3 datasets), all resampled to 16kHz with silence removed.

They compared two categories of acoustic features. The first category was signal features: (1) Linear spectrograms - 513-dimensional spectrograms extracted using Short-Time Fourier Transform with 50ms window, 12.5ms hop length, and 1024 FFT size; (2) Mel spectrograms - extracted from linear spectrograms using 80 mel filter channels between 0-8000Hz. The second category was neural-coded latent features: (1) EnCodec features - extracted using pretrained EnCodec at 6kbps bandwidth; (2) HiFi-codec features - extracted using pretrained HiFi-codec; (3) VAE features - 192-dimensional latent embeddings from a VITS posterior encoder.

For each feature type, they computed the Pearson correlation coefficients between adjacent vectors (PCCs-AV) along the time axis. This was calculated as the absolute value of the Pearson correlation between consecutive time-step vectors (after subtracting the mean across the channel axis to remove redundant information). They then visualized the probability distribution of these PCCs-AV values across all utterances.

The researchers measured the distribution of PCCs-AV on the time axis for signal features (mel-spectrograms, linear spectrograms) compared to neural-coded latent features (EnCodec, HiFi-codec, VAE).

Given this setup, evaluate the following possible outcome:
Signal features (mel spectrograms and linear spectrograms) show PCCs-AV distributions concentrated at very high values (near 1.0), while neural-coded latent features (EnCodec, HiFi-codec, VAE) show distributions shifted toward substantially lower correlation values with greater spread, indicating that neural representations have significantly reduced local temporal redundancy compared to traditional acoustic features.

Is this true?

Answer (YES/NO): NO